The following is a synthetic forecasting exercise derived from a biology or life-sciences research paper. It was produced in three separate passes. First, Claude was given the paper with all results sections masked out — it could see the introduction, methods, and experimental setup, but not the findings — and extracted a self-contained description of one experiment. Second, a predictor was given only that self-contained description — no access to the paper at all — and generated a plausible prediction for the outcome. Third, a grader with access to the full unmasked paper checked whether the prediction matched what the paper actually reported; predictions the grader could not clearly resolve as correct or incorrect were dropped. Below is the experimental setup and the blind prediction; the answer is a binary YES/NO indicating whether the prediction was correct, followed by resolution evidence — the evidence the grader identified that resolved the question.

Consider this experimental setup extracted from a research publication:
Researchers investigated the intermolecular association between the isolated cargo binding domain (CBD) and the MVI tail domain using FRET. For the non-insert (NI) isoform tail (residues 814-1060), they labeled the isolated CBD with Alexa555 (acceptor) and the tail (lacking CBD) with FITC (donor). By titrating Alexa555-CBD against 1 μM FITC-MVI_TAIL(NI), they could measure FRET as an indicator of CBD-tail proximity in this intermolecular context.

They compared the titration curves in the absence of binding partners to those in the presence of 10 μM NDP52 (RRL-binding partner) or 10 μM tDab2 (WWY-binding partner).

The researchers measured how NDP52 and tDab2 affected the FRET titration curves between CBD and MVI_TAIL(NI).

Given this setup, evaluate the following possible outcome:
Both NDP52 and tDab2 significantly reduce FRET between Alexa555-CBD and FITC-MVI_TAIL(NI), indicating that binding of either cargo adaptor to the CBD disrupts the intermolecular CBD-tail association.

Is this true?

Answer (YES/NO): YES